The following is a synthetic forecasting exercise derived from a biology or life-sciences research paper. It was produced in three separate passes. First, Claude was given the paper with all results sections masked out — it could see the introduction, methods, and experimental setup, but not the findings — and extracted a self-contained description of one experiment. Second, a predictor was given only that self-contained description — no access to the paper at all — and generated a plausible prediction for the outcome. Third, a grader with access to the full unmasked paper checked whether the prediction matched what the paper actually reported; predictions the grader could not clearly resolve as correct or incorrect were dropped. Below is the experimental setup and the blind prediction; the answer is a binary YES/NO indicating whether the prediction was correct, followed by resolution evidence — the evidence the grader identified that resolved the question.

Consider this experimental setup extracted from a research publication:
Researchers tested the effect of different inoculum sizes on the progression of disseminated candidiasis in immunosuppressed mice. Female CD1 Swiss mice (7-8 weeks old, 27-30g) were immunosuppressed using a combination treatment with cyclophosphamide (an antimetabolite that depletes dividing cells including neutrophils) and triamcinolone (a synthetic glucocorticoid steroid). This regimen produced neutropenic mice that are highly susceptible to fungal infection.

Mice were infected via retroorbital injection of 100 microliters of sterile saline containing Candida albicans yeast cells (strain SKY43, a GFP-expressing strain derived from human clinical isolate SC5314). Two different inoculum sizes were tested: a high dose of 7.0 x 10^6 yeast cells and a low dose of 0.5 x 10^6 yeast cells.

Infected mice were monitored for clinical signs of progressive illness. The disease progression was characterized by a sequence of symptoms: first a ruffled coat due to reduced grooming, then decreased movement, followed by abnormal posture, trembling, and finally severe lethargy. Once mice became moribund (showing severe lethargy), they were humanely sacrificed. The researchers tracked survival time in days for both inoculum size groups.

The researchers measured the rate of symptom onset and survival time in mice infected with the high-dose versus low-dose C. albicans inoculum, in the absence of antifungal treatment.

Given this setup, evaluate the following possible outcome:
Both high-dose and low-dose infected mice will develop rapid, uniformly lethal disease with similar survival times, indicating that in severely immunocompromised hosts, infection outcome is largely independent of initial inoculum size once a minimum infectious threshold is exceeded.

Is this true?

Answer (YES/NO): NO